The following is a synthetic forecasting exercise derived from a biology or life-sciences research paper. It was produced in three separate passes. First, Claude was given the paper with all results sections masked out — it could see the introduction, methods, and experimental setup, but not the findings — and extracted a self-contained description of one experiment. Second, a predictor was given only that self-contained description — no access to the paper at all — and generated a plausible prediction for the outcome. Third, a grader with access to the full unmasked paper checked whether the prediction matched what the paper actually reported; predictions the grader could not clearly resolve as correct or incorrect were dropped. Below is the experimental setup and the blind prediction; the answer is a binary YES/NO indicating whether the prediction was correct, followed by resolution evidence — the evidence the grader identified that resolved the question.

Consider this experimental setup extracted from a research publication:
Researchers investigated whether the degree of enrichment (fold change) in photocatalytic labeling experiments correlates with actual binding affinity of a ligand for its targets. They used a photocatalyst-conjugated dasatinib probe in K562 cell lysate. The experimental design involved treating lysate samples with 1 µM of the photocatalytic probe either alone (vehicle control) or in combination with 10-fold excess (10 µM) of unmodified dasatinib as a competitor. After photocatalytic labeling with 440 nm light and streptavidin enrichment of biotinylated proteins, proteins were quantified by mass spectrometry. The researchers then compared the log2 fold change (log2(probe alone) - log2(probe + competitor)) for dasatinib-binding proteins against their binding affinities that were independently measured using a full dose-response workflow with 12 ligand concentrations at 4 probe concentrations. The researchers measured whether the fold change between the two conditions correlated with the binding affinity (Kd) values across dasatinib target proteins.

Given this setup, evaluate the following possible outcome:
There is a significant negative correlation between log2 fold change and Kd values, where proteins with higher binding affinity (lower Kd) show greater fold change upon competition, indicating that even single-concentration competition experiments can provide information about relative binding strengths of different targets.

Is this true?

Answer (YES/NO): NO